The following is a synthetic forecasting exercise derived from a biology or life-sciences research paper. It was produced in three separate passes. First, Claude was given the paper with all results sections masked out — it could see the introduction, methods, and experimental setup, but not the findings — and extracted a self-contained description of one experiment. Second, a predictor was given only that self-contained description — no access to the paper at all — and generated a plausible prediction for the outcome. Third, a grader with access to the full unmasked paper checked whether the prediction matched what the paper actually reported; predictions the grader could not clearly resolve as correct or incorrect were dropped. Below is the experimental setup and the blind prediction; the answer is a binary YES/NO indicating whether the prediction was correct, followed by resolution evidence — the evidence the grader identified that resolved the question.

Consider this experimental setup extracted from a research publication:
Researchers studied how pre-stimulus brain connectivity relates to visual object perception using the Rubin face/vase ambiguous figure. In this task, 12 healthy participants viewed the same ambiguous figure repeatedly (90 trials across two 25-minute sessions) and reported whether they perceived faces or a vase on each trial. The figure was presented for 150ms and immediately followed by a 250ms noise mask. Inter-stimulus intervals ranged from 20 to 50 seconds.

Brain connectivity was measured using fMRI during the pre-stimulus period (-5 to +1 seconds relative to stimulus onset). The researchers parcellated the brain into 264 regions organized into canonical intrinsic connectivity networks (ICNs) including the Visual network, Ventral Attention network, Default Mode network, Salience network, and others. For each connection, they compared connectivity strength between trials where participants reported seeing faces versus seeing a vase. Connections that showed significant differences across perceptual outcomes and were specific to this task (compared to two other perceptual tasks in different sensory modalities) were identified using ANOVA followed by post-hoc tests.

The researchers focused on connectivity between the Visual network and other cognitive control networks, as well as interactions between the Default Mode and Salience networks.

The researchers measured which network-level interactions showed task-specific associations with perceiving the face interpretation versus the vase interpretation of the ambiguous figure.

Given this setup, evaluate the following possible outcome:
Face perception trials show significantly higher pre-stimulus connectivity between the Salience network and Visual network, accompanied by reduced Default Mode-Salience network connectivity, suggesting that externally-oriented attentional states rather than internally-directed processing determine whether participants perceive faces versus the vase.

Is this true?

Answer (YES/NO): NO